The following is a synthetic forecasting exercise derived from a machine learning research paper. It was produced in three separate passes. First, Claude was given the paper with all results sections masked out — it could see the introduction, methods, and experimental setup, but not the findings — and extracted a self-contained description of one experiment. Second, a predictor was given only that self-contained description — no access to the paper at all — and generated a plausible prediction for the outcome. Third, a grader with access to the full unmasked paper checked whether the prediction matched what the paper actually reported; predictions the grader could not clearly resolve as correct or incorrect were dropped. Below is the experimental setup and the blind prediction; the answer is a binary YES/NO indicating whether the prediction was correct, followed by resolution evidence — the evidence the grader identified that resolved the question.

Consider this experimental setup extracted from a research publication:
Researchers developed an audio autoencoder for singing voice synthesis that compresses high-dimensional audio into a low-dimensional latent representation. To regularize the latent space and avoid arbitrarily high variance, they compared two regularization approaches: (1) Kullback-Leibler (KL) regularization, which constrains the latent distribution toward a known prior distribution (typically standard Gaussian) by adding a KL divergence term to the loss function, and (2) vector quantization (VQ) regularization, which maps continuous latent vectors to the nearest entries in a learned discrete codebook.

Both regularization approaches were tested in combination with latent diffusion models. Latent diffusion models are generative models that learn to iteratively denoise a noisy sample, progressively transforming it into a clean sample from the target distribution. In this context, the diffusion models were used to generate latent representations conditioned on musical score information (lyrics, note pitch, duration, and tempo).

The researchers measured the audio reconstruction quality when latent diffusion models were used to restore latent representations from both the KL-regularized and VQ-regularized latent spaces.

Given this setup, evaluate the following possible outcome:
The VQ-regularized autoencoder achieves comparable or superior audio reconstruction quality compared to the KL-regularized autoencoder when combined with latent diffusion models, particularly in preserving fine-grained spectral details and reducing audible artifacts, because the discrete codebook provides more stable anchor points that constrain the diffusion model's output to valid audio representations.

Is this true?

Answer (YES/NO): YES